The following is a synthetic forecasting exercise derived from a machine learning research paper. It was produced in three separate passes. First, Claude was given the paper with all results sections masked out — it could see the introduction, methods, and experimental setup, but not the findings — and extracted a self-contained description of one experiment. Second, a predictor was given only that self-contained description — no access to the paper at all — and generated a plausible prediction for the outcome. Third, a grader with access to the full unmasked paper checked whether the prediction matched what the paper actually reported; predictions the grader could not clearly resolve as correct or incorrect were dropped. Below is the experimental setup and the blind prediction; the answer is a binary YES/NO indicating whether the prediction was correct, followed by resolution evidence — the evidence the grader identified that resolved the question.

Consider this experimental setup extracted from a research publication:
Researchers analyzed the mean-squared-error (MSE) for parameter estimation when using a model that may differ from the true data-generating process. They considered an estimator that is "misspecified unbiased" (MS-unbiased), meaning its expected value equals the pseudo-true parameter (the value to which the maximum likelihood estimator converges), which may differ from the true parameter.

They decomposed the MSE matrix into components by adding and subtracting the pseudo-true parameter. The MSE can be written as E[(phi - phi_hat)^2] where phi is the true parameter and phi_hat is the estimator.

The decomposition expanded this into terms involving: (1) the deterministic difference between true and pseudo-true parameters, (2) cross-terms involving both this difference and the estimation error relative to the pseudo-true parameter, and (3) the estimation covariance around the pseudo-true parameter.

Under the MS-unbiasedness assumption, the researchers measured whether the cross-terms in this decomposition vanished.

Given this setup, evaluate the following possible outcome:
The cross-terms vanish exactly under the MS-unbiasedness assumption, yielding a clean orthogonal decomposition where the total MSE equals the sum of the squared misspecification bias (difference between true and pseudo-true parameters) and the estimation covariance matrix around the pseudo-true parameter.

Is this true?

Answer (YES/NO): YES